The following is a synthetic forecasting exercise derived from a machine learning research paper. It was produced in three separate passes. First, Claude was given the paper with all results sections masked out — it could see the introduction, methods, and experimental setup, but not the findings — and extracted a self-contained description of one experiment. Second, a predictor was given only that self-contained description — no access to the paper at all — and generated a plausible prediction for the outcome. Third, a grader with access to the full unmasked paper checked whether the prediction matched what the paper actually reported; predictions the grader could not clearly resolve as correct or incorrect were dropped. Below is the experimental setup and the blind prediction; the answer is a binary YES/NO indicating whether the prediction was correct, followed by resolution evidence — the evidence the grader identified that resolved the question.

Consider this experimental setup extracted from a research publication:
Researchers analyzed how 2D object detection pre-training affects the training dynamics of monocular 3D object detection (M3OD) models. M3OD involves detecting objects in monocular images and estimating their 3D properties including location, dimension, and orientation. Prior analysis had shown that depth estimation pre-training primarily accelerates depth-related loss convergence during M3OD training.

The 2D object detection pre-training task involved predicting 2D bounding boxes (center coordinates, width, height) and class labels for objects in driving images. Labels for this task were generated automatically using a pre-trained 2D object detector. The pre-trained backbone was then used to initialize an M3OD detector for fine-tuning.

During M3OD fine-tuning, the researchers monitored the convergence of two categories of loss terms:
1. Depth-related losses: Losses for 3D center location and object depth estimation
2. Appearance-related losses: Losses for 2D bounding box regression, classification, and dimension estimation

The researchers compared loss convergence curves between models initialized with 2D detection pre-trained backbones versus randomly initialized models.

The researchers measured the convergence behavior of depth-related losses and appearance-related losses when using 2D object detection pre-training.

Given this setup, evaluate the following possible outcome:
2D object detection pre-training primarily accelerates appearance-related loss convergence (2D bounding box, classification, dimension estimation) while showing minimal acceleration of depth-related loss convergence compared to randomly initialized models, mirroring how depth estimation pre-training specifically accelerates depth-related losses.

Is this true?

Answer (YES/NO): NO